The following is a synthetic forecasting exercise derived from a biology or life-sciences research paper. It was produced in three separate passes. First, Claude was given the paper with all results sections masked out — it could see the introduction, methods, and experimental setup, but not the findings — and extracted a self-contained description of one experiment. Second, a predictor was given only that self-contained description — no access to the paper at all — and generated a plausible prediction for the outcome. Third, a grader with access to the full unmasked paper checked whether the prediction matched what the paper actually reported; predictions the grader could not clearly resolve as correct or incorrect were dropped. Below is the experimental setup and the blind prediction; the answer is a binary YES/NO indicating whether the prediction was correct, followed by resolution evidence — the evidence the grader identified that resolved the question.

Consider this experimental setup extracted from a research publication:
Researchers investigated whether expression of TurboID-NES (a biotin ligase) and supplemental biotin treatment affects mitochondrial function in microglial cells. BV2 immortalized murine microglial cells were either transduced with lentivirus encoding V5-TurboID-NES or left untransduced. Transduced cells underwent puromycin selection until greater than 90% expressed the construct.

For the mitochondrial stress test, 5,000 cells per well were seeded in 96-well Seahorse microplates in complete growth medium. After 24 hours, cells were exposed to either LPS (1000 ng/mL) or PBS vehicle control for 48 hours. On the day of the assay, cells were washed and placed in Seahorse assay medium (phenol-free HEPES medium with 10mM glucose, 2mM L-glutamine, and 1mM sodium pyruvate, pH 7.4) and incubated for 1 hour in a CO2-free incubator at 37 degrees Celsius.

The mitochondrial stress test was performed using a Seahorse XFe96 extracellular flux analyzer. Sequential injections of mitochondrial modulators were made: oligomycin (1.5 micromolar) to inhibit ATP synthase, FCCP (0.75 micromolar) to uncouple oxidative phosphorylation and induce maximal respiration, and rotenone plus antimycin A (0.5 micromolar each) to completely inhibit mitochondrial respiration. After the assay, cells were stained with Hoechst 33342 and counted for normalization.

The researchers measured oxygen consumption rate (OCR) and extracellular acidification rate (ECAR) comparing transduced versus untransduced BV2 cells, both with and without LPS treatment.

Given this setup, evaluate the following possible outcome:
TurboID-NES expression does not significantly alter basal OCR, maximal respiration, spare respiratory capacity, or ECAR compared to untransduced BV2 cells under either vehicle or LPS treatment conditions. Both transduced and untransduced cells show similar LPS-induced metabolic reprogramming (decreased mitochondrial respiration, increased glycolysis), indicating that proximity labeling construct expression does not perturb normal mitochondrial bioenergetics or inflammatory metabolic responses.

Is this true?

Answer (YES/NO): NO